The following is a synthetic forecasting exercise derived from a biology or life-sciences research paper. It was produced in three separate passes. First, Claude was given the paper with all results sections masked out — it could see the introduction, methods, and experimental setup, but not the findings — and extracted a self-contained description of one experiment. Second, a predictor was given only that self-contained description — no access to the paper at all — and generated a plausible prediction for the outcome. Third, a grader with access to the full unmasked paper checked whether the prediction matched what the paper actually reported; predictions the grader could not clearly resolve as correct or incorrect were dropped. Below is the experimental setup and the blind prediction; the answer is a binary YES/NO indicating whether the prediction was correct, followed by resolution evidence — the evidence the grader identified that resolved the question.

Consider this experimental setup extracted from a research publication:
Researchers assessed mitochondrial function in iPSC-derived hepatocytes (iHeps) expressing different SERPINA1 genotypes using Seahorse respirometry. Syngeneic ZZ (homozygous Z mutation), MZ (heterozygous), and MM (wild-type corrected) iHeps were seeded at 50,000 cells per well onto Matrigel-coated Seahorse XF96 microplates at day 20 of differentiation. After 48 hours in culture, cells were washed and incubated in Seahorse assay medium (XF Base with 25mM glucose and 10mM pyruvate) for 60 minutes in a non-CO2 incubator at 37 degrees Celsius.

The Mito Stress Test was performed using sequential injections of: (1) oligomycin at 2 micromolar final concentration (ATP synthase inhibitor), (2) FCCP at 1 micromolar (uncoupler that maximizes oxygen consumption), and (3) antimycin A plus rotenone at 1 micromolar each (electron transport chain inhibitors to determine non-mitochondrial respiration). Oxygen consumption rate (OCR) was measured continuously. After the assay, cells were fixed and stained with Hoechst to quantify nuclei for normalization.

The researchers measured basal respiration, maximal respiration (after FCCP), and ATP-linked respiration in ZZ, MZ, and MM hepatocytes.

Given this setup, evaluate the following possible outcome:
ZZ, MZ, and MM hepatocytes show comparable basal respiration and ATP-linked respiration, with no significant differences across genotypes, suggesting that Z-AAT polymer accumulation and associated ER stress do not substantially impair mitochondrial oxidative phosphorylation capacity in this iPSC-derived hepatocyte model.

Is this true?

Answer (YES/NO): NO